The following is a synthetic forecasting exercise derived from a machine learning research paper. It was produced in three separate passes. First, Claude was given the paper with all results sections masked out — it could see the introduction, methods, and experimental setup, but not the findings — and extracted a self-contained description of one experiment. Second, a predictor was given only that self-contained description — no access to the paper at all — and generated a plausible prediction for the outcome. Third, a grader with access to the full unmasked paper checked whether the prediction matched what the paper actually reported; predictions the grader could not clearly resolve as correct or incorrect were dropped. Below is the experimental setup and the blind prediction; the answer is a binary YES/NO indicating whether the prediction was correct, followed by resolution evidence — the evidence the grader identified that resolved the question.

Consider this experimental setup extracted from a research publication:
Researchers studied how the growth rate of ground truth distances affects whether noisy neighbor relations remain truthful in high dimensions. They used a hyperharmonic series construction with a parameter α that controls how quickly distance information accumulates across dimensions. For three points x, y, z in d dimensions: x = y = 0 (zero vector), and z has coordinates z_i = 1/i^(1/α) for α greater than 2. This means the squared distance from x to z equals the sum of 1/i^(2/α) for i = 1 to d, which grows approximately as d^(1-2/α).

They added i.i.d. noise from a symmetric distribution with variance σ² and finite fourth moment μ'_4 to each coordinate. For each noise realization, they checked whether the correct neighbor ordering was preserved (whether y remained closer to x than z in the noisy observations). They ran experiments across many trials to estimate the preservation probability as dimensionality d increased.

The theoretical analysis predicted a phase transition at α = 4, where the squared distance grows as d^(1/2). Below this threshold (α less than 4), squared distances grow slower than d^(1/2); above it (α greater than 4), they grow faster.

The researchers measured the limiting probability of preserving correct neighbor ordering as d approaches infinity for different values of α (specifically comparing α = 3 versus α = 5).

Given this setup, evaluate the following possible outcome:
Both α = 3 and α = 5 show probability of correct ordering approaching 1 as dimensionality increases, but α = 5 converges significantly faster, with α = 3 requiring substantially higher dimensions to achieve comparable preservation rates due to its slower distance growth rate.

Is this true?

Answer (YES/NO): NO